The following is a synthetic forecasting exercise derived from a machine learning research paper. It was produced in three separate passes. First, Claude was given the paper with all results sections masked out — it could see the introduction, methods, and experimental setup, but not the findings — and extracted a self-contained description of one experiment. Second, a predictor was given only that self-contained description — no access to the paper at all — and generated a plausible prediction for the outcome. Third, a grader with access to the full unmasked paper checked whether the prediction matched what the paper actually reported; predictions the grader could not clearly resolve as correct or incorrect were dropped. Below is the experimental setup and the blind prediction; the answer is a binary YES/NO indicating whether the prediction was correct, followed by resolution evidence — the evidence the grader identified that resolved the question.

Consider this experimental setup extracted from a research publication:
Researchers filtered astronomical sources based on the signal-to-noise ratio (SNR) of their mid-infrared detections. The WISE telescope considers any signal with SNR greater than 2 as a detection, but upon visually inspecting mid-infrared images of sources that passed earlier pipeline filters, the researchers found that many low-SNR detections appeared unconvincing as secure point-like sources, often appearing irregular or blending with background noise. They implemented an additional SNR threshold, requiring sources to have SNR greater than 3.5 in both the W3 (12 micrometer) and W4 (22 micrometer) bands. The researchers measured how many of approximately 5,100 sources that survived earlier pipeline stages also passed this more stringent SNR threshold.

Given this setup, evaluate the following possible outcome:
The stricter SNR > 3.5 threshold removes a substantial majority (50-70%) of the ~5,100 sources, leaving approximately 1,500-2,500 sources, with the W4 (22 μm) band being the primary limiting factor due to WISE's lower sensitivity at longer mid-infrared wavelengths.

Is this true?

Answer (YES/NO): NO